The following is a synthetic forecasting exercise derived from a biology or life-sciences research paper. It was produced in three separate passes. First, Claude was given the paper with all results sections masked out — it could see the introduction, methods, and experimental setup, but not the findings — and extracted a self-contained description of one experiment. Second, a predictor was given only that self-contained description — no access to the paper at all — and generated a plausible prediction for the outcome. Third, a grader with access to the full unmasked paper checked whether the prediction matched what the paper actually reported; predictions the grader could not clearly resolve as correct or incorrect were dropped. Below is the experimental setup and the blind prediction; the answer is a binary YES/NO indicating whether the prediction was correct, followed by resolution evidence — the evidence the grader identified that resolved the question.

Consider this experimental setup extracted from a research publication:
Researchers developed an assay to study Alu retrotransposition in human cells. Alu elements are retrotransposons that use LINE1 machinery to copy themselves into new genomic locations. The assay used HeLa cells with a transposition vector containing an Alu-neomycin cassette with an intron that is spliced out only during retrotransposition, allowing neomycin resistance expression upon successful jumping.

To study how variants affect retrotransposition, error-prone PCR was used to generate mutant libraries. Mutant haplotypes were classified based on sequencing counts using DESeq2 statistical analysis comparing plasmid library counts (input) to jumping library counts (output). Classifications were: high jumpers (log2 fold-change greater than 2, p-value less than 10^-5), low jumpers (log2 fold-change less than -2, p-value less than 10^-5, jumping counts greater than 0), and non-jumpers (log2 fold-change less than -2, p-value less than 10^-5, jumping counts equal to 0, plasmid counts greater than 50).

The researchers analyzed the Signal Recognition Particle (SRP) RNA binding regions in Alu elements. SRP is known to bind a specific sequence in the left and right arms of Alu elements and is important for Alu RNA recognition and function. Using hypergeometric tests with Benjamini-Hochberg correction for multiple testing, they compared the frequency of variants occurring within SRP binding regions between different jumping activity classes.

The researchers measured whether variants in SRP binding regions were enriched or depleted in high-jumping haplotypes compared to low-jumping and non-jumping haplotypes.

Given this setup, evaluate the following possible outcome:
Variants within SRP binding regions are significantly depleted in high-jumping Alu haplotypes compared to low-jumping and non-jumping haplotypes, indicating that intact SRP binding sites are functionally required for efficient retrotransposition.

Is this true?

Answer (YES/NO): NO